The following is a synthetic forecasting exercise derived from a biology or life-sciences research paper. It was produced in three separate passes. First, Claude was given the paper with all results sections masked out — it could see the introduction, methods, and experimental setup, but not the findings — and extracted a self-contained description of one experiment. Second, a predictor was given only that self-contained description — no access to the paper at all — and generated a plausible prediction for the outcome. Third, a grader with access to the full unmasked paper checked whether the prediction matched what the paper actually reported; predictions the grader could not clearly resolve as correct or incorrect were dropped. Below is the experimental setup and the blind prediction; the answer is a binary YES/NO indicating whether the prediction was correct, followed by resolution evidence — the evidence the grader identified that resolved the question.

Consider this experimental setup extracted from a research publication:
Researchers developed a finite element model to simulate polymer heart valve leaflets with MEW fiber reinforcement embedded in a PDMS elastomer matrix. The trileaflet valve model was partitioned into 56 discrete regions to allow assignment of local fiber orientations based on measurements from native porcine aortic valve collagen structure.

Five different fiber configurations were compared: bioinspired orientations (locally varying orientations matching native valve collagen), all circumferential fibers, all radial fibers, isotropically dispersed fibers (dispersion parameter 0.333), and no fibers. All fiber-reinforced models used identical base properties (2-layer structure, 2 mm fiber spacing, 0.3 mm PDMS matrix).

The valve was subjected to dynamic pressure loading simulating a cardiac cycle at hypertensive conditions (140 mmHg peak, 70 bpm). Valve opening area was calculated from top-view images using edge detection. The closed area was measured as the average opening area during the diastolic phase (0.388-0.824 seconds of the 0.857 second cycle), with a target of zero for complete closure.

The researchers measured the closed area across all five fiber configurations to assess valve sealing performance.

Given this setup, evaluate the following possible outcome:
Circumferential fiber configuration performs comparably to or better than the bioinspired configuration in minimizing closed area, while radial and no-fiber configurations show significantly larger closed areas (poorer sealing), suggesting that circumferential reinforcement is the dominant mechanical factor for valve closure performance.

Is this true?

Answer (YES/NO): NO